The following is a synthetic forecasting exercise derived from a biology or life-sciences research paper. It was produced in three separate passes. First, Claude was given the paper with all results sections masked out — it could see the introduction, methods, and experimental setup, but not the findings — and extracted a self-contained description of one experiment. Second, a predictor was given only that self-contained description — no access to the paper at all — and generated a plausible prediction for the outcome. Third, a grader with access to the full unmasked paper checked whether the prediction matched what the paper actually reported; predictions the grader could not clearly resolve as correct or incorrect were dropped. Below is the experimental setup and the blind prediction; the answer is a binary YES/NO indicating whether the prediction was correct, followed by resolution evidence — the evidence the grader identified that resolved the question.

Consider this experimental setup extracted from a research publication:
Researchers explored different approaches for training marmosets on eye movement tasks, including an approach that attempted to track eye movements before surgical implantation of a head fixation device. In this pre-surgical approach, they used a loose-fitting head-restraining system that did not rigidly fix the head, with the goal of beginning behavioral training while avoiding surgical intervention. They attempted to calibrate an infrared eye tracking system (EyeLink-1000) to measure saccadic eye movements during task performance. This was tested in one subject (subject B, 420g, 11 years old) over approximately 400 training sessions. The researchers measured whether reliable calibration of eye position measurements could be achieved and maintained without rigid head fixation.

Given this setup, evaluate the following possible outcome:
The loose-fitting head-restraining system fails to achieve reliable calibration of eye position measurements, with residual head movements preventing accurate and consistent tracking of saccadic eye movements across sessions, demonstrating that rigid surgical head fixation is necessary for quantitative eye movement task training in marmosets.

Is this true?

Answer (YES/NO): YES